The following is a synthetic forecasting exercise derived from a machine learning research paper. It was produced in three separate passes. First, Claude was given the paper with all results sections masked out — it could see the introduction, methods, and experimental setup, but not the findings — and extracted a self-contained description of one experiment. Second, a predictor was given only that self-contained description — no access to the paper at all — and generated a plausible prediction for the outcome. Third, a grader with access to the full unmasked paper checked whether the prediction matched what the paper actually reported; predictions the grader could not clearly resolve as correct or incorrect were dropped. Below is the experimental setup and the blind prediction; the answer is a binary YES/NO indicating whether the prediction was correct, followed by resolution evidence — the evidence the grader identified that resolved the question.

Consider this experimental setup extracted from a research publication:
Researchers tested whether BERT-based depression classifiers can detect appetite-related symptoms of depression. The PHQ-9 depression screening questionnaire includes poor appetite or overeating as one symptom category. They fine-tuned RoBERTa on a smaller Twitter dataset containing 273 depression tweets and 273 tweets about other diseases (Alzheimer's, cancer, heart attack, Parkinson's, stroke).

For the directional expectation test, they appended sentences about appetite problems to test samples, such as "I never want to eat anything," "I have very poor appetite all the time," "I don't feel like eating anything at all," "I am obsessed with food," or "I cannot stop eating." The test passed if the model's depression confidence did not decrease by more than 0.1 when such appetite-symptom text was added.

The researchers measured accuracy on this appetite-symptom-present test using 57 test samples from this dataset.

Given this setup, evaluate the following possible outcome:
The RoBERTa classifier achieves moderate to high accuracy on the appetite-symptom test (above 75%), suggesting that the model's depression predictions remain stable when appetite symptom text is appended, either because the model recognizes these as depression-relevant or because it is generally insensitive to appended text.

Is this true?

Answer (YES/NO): NO